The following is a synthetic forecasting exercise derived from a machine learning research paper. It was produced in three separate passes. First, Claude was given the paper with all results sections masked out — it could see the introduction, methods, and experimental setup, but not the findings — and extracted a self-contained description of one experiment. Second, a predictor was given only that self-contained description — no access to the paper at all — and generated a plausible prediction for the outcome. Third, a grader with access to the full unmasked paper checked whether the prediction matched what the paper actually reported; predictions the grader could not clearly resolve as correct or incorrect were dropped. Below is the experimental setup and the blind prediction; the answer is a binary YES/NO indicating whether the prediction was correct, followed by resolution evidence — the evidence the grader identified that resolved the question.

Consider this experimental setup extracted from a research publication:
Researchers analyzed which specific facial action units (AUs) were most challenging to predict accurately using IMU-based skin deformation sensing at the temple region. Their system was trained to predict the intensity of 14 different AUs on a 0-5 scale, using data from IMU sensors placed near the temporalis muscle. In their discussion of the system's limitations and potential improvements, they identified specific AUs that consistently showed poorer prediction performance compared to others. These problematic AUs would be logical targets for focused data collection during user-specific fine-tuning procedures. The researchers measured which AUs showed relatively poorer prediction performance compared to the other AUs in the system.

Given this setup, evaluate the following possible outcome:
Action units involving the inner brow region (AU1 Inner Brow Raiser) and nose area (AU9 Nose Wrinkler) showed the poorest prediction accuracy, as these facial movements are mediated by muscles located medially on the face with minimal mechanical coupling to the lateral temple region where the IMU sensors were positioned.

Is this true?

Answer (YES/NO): NO